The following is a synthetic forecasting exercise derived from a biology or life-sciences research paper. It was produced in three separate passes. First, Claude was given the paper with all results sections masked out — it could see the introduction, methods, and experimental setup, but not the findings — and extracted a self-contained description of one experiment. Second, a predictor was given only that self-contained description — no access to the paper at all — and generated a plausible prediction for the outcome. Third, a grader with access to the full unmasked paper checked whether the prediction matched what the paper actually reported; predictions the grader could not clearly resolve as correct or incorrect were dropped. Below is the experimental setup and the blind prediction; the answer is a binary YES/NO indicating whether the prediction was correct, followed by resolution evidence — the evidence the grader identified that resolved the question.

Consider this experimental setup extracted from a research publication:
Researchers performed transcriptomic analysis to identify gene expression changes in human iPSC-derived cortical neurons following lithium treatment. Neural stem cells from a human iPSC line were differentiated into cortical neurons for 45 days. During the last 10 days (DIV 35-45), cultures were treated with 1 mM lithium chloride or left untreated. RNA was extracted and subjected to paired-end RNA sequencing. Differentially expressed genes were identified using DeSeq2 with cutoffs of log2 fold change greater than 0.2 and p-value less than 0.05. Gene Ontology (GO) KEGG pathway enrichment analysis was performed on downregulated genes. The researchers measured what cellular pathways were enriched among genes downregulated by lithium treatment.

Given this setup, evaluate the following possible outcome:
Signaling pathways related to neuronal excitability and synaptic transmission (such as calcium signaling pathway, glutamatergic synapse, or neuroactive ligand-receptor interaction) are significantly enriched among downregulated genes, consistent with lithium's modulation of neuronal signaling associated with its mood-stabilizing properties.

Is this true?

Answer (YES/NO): YES